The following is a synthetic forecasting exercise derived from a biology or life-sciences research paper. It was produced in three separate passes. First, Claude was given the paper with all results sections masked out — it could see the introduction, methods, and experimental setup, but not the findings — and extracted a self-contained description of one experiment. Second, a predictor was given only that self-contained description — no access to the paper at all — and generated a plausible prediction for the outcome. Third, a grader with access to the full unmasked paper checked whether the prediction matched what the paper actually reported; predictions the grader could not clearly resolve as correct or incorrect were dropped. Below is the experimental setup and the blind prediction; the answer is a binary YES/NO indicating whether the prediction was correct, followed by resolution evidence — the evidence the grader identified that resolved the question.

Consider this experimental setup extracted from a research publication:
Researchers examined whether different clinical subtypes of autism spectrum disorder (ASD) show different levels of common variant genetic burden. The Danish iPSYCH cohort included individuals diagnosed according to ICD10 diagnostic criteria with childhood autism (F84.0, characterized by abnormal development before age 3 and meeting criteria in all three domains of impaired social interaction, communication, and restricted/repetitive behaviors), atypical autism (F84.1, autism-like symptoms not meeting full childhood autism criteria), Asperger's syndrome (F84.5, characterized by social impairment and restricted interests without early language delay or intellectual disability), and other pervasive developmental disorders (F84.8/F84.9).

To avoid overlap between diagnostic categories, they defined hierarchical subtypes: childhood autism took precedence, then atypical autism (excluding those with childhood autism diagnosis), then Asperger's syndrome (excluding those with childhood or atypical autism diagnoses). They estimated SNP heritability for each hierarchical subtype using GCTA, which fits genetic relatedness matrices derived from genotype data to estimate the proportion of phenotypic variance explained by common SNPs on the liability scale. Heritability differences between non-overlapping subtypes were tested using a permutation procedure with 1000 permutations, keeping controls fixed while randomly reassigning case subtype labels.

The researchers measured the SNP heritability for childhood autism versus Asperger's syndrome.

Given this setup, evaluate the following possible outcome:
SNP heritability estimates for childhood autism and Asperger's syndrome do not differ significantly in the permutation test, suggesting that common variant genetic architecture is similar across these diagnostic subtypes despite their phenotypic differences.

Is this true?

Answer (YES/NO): NO